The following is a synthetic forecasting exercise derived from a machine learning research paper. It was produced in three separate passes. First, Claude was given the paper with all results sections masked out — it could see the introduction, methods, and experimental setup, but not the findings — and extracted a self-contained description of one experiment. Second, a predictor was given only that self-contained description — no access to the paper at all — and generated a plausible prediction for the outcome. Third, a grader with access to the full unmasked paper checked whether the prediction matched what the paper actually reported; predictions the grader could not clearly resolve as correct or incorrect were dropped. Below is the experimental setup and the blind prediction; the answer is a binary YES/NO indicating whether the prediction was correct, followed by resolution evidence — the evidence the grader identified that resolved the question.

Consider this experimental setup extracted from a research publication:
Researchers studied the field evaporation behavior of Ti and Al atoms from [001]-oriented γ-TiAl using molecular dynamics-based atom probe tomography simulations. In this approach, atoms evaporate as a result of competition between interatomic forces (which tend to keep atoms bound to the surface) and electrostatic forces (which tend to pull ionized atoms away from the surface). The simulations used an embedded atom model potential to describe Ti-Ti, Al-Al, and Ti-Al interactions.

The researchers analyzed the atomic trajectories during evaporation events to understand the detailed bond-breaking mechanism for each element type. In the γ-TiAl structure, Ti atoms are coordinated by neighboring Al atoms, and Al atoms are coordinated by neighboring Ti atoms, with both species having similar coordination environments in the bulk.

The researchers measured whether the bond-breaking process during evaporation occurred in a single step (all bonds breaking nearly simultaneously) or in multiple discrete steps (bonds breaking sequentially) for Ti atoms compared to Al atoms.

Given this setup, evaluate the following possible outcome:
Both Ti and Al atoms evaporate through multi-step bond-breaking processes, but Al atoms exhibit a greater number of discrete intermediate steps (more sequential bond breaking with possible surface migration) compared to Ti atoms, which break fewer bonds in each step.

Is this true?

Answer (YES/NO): NO